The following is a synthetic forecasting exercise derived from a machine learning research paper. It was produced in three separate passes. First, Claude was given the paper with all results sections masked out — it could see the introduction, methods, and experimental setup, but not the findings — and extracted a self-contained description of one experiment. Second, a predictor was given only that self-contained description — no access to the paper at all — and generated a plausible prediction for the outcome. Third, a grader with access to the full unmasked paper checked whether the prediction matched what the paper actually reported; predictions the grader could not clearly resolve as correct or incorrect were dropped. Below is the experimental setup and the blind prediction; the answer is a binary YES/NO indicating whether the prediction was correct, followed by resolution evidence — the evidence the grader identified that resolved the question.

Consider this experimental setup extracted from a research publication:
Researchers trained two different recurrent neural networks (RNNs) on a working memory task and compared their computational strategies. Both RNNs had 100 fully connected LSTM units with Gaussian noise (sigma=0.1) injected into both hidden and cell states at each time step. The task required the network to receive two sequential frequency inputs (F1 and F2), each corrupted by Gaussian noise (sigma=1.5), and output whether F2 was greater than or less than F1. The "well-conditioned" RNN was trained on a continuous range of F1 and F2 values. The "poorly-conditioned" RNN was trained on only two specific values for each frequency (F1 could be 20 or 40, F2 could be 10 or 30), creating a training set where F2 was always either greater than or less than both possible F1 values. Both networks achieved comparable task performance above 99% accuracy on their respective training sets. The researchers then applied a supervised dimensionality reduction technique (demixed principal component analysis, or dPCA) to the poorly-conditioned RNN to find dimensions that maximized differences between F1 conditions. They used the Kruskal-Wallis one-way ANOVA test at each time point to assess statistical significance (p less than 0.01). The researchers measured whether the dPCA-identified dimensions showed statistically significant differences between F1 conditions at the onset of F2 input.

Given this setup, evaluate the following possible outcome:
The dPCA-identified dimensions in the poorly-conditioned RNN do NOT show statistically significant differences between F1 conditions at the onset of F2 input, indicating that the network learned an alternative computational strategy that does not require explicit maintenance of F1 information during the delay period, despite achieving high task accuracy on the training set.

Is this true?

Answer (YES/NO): NO